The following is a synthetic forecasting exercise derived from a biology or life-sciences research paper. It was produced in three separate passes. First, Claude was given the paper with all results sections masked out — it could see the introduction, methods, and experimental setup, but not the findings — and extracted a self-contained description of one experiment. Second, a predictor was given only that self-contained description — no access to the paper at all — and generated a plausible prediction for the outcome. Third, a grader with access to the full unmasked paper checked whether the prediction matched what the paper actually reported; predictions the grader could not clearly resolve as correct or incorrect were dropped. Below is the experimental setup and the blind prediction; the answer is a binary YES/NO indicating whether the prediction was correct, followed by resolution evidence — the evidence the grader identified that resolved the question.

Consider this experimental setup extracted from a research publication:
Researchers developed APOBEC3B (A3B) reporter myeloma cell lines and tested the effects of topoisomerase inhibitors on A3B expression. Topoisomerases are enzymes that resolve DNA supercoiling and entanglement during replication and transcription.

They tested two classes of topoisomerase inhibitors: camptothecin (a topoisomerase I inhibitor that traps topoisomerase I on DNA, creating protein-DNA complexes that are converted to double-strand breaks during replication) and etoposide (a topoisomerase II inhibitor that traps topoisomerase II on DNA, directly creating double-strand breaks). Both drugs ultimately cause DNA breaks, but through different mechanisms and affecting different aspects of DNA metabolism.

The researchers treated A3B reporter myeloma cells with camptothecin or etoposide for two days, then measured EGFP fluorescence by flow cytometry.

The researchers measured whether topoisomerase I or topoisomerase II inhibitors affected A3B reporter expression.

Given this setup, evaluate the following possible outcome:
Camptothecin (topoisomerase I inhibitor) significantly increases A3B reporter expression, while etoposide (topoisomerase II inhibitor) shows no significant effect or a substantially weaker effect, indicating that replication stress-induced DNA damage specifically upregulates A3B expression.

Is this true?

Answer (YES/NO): NO